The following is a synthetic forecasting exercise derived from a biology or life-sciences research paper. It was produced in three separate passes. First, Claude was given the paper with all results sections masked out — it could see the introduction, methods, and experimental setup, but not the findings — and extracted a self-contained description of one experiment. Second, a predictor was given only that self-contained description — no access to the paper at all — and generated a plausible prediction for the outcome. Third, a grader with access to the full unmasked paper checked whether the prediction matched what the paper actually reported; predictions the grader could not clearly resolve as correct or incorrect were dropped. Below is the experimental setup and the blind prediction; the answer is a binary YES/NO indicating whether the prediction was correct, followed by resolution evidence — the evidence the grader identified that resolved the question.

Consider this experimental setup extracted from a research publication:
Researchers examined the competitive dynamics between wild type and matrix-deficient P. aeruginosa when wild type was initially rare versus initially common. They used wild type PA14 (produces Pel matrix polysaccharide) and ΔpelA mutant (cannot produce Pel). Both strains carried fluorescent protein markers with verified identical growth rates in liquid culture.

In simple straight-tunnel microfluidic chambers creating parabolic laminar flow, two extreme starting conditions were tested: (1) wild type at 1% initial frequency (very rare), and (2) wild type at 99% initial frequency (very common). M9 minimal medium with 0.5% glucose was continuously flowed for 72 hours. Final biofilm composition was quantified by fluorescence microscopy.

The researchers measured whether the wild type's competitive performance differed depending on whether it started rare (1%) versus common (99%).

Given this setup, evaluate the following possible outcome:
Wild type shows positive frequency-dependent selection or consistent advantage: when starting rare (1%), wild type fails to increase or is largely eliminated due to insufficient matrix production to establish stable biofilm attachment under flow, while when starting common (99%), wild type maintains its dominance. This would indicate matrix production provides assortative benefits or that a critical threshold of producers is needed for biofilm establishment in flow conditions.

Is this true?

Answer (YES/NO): NO